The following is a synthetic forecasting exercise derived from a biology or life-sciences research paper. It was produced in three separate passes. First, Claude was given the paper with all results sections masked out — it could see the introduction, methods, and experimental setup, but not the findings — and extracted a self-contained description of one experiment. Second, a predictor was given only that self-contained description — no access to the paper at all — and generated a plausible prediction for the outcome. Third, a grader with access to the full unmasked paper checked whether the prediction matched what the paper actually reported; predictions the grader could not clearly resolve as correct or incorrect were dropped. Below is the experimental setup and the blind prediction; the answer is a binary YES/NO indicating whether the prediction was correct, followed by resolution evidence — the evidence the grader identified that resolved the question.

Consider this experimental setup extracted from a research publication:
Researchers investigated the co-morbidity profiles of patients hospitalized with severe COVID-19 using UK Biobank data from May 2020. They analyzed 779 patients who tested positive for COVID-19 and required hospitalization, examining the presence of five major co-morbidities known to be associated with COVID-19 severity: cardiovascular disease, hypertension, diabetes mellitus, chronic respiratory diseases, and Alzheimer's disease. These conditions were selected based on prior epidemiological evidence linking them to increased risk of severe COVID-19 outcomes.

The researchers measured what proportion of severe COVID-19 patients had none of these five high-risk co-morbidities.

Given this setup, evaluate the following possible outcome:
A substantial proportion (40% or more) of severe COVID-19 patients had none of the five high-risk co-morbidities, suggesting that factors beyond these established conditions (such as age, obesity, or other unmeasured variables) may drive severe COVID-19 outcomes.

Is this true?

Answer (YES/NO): NO